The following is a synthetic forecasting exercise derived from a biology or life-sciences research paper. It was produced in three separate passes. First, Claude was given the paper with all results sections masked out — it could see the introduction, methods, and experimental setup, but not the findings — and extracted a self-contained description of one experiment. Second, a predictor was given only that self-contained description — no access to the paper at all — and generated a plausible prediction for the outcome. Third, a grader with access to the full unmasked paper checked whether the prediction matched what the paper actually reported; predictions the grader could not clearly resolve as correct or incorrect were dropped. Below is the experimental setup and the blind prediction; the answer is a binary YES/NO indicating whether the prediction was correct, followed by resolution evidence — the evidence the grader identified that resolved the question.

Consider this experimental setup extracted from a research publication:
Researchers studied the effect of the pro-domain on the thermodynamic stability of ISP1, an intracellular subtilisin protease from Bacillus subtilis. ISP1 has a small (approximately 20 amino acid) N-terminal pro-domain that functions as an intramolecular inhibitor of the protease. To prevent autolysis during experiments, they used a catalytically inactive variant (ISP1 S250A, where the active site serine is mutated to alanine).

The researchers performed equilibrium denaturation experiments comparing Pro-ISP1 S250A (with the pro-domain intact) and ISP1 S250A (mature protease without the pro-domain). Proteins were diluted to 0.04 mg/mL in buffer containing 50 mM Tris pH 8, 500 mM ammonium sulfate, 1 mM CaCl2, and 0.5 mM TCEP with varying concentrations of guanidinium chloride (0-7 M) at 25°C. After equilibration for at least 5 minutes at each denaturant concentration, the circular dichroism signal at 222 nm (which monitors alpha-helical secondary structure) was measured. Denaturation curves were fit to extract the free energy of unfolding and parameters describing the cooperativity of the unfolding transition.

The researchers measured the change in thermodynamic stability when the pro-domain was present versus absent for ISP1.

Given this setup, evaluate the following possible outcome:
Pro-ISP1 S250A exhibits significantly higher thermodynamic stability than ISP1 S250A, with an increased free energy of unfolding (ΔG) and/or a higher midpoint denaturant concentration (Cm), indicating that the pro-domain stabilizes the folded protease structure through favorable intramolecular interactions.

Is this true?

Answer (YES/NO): NO